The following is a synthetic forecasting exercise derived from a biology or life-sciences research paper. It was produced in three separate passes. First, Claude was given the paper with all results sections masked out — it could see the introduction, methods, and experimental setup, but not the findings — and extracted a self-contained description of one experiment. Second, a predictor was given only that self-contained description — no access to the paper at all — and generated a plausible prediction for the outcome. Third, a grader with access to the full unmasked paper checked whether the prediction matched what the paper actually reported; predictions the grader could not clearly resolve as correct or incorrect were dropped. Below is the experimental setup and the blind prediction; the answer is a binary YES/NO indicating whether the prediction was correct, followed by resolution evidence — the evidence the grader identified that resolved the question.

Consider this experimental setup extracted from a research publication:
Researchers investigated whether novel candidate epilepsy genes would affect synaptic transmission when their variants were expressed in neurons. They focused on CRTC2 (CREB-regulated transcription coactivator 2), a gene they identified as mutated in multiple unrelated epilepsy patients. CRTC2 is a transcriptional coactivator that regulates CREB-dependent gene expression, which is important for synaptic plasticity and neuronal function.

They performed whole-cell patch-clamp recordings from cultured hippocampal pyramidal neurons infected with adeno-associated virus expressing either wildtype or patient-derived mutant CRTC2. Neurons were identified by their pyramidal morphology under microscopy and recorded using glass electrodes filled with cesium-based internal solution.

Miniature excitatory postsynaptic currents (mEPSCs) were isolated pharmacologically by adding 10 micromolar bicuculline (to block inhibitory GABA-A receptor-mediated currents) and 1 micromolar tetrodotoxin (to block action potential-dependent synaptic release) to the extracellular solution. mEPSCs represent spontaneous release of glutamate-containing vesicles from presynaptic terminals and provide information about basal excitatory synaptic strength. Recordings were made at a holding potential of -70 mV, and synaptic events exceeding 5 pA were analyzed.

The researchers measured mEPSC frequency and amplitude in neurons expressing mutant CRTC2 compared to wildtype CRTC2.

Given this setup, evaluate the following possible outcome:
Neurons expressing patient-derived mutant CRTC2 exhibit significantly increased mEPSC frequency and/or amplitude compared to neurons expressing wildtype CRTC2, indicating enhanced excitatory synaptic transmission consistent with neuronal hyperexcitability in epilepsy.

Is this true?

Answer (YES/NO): YES